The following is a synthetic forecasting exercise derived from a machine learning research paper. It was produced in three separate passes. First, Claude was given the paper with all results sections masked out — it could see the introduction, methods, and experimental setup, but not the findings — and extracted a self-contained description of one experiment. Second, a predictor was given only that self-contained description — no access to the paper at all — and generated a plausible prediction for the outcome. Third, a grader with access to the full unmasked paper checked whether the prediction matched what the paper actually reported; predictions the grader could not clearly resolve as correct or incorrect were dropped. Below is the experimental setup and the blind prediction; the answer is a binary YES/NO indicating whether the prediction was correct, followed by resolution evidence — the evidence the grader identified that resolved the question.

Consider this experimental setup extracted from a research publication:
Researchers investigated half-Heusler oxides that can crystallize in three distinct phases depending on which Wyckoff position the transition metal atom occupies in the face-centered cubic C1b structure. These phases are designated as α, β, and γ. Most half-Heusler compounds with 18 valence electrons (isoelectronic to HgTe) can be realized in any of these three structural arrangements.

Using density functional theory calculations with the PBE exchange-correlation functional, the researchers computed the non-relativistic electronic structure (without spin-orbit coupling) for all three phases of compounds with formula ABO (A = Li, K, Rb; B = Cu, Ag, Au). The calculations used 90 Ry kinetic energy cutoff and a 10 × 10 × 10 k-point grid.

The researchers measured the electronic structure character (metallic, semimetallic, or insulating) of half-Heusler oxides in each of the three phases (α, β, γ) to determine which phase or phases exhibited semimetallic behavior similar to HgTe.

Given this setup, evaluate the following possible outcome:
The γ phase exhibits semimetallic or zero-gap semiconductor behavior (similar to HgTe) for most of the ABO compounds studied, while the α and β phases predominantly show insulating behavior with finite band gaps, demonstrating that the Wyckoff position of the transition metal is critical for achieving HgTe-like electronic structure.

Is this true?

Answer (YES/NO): NO